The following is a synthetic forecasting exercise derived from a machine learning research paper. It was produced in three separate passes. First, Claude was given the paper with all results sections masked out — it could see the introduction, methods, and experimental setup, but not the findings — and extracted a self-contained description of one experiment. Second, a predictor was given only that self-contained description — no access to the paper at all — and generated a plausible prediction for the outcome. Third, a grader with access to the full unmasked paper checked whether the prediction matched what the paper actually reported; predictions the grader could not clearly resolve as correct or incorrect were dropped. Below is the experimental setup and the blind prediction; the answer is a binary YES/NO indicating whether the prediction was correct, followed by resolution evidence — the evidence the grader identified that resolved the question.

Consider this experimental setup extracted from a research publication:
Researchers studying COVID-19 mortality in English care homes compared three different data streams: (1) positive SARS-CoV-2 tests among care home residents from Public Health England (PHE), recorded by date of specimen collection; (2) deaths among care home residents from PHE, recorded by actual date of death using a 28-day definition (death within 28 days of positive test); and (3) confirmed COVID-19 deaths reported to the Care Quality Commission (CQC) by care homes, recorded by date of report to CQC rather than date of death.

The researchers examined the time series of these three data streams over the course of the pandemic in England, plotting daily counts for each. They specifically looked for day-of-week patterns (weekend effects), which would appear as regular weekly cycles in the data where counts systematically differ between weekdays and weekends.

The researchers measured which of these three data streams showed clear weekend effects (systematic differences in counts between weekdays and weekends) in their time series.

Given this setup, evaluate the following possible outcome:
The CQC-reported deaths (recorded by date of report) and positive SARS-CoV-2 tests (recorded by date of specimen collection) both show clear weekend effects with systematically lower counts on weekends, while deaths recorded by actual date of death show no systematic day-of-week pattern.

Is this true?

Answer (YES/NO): YES